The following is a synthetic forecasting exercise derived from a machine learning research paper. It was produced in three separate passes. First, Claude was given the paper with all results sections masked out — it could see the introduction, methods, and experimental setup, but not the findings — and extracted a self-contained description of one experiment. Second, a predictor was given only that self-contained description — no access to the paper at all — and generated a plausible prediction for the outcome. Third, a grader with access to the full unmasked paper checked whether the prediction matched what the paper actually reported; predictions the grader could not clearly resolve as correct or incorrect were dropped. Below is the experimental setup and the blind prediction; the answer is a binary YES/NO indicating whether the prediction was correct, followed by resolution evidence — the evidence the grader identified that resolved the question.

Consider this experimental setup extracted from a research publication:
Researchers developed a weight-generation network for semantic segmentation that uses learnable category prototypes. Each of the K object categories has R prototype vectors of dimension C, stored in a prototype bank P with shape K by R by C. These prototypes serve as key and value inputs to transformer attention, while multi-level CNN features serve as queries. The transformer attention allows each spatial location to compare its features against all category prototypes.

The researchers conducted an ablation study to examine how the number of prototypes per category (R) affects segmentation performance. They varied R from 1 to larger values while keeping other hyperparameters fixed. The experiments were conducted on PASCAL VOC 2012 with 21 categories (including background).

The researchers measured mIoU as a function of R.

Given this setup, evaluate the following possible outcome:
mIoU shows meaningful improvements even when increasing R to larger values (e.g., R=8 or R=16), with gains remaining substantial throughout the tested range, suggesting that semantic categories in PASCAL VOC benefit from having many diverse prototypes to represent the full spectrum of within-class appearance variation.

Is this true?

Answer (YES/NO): NO